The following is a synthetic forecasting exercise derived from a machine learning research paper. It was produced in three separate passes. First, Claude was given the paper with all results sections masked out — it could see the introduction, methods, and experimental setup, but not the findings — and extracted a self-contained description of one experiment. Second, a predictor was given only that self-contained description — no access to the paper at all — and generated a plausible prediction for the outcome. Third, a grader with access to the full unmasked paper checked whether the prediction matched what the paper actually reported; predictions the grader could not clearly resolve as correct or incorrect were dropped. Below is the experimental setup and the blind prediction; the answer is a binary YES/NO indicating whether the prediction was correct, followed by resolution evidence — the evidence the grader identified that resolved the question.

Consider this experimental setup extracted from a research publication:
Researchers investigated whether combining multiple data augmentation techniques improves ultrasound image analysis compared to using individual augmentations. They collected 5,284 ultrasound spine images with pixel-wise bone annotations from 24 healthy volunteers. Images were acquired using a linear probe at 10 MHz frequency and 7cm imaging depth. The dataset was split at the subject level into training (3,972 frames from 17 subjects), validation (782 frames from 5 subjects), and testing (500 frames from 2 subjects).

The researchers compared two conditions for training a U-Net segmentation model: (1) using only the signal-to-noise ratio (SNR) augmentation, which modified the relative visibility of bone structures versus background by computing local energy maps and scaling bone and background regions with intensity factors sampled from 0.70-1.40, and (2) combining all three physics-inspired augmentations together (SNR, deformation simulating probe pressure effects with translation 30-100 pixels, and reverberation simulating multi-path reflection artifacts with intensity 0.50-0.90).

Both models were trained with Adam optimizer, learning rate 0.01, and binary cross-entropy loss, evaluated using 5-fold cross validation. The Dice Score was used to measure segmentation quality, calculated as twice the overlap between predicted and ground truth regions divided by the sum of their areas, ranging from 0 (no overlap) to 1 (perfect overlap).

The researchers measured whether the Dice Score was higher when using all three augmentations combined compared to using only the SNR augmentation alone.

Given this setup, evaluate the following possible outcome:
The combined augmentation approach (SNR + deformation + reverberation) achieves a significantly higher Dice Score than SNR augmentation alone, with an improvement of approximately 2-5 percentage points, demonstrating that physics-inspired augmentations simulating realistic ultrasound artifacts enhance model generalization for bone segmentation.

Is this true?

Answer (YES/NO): NO